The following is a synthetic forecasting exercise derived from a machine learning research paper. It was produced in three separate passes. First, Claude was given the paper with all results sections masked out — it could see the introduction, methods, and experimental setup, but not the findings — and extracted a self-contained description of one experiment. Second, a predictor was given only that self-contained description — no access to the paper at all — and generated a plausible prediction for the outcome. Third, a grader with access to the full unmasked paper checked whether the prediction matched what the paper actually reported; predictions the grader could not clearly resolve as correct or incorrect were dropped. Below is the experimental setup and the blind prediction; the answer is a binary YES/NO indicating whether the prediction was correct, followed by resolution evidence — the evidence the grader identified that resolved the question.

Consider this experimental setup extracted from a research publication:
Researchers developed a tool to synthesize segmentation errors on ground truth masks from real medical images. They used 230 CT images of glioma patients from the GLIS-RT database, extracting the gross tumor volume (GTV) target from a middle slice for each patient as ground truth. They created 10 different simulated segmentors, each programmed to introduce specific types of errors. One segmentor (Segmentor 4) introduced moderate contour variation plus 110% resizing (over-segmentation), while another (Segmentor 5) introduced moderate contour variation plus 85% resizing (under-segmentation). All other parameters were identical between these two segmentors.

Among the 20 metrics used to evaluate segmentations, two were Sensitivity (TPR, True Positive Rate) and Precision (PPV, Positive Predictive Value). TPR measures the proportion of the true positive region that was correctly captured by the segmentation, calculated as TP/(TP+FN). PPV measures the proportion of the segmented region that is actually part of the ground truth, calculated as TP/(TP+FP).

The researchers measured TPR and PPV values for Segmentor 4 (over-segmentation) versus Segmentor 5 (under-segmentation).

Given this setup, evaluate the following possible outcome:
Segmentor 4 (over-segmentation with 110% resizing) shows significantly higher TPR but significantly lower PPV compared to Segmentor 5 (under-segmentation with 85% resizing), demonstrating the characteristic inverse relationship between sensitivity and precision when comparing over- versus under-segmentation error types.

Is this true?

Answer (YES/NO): YES